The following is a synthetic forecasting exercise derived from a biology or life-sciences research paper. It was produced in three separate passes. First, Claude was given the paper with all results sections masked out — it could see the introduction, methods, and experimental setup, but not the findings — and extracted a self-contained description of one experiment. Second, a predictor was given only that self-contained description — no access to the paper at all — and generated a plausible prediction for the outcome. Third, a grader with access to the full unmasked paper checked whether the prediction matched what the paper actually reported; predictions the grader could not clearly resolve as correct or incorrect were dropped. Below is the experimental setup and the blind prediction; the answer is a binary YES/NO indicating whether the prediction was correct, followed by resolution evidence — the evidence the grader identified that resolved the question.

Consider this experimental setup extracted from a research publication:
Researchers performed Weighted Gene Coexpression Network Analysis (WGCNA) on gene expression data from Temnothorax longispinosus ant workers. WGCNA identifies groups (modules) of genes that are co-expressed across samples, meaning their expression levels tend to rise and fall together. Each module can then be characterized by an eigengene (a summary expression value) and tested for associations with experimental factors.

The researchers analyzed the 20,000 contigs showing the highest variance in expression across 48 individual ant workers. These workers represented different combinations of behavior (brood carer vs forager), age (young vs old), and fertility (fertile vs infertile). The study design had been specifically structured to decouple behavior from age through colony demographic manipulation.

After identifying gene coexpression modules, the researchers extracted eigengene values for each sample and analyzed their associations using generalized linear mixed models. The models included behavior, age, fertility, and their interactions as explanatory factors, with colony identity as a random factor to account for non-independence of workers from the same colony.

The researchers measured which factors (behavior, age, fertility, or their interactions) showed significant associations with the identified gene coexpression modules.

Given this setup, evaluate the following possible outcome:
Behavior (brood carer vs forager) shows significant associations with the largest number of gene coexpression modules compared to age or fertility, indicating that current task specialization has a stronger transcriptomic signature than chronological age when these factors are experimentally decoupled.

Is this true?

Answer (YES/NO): YES